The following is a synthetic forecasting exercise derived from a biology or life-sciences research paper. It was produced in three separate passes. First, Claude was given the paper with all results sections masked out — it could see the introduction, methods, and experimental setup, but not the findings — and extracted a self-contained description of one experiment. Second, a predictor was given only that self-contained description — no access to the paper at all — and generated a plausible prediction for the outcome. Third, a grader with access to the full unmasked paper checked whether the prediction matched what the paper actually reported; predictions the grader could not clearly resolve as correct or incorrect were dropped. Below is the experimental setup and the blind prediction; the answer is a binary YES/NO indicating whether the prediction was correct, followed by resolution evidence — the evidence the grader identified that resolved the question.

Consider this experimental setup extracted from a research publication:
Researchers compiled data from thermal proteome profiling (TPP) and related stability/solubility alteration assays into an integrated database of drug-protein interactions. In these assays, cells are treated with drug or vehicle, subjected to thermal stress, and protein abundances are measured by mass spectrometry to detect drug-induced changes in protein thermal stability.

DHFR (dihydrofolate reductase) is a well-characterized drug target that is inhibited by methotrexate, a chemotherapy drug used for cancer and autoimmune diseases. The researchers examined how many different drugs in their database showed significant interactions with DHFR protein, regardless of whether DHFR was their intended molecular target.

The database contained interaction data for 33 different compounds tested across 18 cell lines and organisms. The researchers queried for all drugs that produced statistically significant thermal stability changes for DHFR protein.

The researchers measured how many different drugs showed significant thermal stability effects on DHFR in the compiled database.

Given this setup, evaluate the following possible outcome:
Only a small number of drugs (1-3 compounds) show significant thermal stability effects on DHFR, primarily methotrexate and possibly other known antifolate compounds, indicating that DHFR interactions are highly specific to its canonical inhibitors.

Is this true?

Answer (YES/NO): NO